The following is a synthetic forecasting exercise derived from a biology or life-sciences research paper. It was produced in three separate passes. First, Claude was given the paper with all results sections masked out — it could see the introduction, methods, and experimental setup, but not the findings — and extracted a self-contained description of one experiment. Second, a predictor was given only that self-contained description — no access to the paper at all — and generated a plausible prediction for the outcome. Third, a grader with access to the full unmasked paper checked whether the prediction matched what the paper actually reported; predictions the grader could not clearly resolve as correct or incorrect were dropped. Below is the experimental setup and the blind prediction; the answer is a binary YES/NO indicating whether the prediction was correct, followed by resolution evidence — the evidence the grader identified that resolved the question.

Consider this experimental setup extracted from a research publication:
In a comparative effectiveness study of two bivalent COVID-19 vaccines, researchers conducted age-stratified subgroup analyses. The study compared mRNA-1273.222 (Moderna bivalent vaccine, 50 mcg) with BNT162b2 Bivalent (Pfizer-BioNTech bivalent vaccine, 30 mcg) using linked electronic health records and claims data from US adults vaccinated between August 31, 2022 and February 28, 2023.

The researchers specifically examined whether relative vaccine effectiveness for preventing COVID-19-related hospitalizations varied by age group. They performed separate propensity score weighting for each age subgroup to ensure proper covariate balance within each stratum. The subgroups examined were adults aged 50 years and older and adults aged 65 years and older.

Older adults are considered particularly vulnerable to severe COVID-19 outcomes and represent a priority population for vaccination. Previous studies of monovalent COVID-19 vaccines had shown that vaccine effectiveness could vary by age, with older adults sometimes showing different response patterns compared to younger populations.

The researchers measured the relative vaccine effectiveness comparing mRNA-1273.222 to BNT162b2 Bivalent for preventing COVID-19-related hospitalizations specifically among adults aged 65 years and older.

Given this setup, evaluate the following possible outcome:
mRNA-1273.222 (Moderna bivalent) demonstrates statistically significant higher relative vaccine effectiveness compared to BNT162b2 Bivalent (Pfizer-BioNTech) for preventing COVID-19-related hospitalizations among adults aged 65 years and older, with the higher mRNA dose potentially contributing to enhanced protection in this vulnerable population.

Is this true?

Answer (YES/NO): YES